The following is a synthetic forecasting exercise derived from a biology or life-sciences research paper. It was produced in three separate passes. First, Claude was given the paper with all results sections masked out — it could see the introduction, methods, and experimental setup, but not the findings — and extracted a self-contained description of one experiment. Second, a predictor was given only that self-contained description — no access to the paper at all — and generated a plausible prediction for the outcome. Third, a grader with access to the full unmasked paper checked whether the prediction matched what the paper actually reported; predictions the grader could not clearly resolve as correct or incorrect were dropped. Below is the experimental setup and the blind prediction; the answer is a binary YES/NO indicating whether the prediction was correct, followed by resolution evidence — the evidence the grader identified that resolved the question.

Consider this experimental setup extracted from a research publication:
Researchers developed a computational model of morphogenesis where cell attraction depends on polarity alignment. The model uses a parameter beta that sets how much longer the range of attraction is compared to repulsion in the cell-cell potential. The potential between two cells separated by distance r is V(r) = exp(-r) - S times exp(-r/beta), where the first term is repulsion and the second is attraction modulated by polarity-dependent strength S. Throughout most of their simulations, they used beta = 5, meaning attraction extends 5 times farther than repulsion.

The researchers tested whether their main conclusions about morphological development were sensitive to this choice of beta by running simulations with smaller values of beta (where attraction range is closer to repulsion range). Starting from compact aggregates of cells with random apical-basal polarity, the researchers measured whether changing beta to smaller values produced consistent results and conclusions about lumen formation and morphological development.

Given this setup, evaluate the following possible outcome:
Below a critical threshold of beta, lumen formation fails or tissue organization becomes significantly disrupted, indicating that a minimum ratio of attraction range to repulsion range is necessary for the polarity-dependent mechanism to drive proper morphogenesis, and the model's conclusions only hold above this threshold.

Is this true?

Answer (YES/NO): NO